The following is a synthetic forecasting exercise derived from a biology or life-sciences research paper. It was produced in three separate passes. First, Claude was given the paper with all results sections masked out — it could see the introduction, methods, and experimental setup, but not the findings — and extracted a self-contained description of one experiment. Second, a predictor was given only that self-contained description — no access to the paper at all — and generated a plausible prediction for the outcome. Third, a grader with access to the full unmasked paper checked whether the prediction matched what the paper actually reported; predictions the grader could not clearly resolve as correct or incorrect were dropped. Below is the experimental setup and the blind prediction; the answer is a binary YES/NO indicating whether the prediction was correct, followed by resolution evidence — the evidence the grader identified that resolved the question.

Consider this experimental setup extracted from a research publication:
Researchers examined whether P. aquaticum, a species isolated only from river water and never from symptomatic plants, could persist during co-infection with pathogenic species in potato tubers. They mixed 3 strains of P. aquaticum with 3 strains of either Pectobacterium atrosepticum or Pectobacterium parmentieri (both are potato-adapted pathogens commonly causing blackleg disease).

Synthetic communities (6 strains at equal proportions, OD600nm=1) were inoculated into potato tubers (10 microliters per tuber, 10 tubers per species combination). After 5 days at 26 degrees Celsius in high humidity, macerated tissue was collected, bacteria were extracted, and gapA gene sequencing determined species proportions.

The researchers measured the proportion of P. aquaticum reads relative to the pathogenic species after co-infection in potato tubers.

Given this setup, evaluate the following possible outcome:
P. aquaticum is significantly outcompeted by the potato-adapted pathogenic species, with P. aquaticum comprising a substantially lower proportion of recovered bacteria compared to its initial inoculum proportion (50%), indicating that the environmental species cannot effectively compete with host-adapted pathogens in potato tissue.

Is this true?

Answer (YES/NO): NO